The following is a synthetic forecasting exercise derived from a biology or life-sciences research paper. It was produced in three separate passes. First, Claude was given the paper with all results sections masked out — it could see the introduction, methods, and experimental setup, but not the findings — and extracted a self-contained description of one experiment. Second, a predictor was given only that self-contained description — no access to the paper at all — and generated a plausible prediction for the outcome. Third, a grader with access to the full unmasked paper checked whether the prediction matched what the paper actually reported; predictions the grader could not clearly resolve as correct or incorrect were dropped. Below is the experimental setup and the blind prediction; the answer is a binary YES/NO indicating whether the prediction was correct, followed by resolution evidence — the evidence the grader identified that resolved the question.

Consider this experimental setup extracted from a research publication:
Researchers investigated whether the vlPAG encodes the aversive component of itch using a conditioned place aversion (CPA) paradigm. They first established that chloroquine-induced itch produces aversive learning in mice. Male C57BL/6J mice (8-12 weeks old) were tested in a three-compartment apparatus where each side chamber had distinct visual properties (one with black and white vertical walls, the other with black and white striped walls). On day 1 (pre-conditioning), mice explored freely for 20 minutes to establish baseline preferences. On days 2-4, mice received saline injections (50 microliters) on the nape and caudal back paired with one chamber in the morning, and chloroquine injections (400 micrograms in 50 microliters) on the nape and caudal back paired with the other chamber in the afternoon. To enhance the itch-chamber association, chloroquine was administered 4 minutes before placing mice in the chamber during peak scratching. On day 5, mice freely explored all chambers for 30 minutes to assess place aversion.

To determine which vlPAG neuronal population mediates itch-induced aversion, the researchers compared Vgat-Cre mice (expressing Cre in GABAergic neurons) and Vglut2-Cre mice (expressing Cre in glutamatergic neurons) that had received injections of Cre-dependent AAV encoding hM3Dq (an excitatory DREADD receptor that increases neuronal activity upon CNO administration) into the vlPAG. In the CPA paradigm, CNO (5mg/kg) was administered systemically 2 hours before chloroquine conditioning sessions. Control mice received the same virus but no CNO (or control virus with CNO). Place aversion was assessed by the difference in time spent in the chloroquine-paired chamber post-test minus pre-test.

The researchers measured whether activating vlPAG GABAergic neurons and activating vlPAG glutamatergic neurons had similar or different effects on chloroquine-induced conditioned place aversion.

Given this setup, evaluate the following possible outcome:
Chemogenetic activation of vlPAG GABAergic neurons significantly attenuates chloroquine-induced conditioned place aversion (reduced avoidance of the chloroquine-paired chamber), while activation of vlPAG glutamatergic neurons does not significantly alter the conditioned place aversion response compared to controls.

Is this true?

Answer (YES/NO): YES